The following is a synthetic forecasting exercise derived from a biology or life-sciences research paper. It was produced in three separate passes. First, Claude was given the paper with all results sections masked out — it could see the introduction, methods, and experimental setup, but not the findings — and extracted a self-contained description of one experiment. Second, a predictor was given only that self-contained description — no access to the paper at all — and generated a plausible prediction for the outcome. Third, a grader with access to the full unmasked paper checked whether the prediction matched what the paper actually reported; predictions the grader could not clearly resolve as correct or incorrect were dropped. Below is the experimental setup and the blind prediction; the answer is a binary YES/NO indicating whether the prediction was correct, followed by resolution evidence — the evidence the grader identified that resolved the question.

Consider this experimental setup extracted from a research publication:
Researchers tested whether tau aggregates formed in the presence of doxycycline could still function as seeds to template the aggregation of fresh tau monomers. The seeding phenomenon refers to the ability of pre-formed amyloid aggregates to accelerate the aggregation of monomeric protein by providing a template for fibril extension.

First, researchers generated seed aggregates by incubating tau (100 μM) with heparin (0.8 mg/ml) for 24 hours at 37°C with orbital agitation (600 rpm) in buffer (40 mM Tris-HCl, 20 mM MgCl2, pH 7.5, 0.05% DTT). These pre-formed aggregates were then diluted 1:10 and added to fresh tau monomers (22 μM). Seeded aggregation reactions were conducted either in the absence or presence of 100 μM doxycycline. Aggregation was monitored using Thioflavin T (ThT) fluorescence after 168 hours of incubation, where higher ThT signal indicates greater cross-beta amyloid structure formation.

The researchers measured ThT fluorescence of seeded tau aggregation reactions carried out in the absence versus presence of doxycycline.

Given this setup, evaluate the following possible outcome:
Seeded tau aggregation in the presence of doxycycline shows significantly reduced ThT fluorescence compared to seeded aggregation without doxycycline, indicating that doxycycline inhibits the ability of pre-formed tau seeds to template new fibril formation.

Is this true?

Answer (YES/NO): YES